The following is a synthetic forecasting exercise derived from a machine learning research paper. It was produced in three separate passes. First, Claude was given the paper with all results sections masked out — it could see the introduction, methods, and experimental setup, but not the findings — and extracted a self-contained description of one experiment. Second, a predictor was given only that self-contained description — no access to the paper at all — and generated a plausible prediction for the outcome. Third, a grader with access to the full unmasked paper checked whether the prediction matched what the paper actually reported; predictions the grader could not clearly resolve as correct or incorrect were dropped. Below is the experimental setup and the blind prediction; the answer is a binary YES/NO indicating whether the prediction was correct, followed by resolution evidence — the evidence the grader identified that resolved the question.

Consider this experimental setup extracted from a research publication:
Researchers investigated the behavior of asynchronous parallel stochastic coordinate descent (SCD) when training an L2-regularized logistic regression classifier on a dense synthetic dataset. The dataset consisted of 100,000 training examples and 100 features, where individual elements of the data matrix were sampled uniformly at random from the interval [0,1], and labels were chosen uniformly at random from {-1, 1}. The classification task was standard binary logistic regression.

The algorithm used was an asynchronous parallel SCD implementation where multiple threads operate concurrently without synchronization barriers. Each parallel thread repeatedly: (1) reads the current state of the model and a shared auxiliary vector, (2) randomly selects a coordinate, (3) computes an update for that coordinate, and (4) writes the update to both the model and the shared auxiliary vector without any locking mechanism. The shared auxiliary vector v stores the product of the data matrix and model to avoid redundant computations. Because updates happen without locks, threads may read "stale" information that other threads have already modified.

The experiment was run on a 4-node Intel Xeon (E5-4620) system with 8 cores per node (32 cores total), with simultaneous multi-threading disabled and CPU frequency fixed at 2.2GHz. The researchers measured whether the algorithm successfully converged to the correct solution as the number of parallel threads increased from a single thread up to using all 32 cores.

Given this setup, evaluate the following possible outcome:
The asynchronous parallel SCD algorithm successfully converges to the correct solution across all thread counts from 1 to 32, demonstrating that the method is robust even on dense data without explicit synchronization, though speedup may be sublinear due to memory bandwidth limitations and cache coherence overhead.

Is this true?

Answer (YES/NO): NO